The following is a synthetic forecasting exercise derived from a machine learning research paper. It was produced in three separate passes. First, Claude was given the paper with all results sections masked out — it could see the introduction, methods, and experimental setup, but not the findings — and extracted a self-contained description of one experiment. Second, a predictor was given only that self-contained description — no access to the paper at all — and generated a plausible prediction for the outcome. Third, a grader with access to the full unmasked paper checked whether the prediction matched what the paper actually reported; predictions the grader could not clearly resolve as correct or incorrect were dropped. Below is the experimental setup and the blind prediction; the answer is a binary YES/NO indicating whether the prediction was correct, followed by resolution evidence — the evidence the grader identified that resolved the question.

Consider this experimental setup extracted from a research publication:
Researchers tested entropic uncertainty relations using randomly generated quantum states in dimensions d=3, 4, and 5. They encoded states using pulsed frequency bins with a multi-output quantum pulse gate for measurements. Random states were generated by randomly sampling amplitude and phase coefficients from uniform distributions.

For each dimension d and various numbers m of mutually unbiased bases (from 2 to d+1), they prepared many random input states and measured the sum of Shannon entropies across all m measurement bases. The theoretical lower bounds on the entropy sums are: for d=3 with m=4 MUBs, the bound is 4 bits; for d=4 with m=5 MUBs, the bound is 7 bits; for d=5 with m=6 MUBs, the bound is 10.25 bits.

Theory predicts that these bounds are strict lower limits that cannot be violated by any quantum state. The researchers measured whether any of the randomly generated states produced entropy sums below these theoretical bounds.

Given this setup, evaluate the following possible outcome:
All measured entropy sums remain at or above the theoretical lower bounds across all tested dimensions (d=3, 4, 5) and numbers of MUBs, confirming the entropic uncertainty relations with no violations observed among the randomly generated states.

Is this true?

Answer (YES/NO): YES